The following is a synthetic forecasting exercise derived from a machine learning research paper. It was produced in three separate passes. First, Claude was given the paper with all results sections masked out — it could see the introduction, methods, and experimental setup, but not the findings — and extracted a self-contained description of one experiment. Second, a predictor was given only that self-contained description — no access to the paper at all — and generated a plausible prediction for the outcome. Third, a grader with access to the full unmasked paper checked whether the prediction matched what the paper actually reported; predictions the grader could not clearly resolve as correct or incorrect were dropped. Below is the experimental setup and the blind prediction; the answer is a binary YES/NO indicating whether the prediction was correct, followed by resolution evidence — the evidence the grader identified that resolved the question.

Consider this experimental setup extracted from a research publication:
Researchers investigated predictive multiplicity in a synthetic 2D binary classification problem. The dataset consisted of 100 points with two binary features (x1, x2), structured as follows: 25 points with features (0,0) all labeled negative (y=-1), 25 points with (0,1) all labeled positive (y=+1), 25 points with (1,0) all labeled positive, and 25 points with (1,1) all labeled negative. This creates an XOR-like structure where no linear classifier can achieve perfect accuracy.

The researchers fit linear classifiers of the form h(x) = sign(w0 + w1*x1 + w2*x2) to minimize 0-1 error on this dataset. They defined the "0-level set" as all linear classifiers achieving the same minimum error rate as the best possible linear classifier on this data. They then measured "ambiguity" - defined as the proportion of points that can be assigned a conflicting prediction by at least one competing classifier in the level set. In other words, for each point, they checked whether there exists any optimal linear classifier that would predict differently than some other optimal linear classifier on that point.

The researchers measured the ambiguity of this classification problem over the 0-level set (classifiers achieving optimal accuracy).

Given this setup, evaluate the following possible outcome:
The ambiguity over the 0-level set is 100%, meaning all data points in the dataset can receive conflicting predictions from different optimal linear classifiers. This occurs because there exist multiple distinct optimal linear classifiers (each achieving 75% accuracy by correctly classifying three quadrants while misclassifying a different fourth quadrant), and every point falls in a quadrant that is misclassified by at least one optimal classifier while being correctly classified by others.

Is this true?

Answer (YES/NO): YES